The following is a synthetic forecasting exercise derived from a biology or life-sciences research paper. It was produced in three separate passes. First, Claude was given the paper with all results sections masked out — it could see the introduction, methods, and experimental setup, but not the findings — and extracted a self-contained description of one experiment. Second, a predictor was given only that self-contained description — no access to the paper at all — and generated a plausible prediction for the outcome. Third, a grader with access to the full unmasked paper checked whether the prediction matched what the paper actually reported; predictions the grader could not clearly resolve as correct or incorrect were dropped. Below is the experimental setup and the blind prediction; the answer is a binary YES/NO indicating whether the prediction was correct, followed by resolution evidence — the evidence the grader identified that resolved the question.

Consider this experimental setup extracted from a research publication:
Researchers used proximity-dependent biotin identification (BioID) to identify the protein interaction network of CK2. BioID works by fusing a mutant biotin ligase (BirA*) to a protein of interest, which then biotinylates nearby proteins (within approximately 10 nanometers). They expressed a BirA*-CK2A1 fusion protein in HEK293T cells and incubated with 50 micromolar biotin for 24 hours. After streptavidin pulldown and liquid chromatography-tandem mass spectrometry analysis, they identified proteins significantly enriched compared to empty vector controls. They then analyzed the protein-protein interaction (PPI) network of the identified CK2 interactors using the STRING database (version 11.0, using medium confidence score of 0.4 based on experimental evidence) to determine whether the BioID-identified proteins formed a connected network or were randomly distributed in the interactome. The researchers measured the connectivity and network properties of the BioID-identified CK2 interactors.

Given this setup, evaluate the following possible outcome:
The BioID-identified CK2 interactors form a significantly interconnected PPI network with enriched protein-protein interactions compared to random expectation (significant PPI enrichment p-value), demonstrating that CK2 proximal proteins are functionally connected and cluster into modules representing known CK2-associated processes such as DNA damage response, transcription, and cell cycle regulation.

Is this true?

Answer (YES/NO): NO